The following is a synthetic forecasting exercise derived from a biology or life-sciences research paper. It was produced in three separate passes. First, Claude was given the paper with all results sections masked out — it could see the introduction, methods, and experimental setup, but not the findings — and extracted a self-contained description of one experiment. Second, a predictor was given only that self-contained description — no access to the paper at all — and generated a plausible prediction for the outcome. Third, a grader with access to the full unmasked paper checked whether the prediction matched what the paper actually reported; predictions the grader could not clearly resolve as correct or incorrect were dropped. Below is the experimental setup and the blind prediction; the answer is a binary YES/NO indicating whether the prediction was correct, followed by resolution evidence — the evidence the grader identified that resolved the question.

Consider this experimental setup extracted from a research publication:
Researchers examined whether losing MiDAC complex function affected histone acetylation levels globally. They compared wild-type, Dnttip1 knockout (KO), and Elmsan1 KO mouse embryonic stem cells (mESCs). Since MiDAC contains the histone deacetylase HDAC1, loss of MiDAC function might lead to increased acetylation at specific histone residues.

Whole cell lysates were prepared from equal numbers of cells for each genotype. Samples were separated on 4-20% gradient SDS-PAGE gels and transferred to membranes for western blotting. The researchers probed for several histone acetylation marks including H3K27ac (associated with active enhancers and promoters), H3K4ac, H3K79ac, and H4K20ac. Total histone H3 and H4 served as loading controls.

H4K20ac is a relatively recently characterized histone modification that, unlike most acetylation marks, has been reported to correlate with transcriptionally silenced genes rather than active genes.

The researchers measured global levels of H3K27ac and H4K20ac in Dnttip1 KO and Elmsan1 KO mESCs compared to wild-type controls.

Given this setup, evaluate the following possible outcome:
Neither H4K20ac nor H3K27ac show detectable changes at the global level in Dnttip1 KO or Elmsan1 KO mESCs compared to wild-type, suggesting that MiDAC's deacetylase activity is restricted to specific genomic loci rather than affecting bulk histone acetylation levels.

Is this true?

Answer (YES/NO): NO